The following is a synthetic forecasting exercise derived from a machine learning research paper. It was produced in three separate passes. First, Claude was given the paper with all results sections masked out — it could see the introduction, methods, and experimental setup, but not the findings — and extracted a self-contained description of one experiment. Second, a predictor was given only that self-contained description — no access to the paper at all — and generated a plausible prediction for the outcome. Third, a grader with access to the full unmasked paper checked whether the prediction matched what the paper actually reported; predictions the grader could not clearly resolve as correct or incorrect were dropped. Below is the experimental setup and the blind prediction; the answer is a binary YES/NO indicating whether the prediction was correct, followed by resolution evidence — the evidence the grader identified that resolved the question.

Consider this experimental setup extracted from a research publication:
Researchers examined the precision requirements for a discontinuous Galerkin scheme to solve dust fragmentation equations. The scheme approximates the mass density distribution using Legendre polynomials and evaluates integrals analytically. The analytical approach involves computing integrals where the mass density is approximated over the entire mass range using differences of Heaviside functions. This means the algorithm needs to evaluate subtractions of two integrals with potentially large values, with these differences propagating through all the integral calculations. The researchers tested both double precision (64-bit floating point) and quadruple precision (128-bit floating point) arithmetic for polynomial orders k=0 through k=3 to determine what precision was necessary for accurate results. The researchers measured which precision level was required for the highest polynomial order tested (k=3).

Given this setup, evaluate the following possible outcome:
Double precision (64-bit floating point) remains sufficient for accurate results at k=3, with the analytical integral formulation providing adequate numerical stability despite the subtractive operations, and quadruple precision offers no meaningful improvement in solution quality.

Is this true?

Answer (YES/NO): NO